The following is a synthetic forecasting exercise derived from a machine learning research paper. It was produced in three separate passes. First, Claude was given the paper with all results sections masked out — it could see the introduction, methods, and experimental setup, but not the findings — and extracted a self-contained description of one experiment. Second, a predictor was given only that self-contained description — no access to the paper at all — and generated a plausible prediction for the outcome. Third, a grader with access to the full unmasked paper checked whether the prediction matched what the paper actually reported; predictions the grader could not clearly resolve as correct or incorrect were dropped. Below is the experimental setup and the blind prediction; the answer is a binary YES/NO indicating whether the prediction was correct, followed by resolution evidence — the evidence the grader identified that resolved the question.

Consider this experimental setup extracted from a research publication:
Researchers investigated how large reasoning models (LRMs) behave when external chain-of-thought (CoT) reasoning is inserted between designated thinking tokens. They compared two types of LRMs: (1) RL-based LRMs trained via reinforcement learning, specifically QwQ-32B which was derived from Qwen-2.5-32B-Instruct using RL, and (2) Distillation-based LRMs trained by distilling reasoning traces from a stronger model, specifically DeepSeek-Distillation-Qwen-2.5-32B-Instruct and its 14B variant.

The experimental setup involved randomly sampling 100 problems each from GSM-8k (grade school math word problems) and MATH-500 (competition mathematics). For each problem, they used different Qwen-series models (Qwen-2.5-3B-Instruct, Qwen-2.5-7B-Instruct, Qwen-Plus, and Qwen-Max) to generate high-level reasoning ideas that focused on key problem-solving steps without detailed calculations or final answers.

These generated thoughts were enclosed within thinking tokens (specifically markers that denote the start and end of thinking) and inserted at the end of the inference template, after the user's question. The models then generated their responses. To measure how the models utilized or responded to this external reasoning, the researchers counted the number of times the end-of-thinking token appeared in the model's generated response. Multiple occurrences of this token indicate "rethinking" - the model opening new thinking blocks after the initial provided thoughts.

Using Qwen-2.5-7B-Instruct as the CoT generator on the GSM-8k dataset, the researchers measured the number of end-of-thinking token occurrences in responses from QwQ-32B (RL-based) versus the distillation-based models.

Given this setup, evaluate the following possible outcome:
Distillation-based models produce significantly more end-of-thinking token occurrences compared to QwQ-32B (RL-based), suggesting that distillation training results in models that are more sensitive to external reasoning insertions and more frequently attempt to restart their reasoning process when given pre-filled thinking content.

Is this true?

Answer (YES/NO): NO